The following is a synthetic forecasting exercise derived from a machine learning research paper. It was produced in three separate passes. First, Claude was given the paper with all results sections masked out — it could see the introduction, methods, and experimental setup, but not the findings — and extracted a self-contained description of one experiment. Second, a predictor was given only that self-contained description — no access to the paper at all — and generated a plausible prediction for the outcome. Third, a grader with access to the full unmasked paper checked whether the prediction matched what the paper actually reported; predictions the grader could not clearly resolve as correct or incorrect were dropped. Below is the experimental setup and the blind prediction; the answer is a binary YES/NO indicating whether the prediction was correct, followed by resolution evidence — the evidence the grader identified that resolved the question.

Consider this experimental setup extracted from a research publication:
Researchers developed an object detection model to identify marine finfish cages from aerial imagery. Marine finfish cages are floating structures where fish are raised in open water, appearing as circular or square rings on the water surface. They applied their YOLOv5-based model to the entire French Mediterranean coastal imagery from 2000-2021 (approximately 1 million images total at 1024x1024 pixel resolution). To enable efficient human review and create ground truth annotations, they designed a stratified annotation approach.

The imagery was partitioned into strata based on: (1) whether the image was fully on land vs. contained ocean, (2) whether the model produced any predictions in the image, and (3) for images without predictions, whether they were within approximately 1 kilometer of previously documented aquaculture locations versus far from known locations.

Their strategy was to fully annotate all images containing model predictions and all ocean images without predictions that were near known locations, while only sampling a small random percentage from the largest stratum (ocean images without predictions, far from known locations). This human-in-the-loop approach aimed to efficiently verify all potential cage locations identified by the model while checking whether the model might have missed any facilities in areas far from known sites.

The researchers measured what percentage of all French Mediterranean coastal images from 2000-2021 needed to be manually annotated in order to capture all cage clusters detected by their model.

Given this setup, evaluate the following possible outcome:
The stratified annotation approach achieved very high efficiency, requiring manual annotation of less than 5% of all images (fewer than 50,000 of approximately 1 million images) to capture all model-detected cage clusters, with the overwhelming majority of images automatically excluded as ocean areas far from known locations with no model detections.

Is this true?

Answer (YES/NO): YES